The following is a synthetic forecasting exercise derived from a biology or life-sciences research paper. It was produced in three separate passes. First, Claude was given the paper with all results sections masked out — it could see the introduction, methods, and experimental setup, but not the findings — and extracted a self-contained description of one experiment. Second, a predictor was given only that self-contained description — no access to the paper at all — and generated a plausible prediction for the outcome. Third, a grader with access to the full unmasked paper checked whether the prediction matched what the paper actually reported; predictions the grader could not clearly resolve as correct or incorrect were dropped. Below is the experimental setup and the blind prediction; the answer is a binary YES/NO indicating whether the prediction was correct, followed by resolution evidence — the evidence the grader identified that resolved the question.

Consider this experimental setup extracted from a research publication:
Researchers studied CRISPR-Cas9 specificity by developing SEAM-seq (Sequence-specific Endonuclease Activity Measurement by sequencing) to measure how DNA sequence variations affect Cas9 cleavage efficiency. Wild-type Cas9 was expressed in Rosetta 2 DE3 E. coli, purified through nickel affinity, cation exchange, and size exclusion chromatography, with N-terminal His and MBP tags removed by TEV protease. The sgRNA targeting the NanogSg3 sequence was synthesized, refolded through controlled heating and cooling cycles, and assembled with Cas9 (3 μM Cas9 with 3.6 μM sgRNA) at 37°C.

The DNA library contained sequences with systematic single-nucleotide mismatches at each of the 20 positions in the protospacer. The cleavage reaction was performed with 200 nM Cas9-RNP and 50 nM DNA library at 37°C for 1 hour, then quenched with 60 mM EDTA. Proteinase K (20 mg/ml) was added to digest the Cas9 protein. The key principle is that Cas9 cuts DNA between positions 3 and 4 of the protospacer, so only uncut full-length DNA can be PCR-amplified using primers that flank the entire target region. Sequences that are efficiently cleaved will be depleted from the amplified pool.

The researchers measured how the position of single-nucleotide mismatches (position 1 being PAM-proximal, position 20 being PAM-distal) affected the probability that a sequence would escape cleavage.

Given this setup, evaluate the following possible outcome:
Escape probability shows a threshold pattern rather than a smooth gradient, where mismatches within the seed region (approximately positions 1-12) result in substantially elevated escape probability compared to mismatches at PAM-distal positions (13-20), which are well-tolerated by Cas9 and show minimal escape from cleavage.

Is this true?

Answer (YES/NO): NO